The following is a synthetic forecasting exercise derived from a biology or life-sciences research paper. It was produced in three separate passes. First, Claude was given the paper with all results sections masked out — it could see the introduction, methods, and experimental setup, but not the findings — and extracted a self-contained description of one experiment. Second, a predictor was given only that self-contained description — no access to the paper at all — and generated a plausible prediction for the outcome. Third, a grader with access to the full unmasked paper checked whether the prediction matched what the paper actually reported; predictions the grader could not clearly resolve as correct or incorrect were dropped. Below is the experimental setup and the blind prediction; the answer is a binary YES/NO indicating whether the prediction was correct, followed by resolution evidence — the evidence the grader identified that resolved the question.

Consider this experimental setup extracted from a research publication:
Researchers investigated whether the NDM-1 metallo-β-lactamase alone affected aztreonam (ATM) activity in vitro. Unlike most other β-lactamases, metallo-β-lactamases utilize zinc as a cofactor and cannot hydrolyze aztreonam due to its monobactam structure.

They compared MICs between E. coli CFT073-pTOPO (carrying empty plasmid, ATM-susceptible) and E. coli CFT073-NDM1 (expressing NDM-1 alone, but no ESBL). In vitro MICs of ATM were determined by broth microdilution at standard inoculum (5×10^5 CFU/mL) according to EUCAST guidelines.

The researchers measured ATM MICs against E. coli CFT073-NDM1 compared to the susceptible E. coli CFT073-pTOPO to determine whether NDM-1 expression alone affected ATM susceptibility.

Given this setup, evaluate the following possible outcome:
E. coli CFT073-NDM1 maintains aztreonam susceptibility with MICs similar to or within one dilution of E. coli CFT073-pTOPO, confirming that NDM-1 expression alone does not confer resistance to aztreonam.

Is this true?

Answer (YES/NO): YES